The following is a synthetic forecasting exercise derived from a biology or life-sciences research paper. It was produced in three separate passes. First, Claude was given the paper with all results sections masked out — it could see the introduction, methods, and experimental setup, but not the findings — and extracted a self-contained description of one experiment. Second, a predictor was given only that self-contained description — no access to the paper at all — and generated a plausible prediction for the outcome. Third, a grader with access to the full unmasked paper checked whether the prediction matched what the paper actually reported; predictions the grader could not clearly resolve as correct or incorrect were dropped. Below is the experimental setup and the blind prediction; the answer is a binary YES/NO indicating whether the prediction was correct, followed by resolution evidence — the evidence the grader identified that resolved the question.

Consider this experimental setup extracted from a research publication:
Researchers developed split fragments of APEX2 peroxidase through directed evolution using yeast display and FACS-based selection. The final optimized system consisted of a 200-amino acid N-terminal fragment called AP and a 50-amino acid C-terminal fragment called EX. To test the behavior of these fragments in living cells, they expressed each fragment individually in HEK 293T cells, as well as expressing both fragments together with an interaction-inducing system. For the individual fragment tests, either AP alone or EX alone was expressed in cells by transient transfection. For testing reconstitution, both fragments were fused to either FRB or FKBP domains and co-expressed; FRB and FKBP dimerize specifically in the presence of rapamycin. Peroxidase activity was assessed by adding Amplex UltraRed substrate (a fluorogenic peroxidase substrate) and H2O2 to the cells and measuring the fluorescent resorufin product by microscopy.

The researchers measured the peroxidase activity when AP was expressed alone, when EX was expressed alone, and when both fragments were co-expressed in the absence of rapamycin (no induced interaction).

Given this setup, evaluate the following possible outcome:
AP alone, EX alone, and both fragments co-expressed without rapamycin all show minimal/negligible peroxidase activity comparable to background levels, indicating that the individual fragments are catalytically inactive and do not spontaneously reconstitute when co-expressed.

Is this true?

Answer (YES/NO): YES